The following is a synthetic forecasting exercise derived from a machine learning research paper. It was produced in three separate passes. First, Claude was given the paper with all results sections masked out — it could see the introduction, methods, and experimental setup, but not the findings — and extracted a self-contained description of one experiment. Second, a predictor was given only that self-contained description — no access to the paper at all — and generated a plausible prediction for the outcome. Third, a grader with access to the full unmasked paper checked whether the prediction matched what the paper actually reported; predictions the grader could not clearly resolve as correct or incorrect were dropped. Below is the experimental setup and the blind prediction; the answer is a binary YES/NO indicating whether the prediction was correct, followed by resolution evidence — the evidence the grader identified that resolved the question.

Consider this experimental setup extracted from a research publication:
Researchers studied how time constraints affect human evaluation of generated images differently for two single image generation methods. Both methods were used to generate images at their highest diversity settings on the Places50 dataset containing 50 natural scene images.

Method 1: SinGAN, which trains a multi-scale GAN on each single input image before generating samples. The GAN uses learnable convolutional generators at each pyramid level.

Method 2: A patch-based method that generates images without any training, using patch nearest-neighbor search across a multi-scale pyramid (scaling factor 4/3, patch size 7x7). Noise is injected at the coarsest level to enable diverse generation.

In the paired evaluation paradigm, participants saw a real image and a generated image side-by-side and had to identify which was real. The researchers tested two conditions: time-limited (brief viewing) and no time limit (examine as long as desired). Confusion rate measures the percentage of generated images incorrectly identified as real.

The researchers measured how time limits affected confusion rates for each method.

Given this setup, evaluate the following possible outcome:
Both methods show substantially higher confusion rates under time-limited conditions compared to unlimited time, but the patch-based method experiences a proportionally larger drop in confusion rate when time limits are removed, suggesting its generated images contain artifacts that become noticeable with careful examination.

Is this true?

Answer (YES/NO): NO